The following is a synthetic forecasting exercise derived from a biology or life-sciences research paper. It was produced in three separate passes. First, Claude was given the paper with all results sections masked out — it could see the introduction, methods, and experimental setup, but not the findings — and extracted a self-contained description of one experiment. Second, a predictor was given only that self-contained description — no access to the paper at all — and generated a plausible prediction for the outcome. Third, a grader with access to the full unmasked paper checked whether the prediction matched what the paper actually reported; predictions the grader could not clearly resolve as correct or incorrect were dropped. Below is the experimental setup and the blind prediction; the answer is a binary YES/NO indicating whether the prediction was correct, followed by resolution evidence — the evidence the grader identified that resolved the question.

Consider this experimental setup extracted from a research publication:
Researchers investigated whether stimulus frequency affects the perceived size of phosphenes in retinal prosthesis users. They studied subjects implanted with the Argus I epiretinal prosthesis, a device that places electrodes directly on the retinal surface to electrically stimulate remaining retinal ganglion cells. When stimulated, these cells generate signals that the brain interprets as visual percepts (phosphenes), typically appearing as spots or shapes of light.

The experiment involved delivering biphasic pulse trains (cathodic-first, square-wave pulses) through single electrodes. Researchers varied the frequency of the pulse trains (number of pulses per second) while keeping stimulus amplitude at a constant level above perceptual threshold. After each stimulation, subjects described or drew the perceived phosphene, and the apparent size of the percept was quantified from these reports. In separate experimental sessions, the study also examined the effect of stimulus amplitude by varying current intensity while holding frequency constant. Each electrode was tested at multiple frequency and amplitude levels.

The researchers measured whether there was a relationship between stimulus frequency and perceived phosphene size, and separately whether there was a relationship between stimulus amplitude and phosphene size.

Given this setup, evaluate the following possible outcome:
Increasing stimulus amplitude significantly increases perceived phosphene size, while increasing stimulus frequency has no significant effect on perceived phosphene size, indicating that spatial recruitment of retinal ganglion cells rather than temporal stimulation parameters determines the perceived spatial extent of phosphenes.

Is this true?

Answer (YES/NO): YES